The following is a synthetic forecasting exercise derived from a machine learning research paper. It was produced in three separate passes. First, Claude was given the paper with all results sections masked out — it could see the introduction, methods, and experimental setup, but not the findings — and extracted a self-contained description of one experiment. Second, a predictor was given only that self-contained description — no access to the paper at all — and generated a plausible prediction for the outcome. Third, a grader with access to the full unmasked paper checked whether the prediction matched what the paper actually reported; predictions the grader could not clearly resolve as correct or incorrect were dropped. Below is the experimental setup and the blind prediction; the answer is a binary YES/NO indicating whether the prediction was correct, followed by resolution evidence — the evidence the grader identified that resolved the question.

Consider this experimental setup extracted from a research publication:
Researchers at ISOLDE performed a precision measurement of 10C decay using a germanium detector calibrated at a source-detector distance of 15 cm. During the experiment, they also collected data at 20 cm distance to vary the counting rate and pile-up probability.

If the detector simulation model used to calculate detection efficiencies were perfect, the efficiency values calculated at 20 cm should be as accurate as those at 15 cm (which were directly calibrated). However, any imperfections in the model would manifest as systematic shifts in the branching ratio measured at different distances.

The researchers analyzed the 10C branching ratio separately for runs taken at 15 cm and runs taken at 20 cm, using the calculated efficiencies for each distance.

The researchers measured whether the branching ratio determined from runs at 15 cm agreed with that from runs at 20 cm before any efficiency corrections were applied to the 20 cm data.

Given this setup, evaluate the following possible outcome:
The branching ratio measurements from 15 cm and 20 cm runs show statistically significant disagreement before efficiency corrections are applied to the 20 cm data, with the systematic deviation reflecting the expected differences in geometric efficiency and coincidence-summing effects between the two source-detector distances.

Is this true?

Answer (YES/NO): NO